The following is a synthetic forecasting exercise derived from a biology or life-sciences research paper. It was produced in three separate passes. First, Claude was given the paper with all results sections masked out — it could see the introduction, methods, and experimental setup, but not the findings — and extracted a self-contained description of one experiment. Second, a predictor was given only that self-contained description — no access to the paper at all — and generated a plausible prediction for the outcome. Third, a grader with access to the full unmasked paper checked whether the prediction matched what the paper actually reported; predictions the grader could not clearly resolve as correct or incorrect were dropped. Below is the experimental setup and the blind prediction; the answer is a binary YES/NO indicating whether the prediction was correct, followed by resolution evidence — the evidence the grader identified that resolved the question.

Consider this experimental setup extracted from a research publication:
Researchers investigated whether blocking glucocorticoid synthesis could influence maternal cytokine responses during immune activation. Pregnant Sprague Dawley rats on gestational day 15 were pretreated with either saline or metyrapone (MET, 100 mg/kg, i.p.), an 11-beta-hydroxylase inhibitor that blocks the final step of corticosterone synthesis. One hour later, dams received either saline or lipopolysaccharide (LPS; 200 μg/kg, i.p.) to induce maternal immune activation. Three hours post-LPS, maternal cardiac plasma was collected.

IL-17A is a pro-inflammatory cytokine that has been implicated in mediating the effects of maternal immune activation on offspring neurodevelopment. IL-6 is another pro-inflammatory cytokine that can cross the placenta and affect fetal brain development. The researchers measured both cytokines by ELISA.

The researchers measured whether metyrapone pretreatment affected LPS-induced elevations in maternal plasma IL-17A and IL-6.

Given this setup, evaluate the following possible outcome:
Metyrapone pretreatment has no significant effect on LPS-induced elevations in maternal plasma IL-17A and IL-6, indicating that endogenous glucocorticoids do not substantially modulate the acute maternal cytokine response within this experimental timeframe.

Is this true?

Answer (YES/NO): NO